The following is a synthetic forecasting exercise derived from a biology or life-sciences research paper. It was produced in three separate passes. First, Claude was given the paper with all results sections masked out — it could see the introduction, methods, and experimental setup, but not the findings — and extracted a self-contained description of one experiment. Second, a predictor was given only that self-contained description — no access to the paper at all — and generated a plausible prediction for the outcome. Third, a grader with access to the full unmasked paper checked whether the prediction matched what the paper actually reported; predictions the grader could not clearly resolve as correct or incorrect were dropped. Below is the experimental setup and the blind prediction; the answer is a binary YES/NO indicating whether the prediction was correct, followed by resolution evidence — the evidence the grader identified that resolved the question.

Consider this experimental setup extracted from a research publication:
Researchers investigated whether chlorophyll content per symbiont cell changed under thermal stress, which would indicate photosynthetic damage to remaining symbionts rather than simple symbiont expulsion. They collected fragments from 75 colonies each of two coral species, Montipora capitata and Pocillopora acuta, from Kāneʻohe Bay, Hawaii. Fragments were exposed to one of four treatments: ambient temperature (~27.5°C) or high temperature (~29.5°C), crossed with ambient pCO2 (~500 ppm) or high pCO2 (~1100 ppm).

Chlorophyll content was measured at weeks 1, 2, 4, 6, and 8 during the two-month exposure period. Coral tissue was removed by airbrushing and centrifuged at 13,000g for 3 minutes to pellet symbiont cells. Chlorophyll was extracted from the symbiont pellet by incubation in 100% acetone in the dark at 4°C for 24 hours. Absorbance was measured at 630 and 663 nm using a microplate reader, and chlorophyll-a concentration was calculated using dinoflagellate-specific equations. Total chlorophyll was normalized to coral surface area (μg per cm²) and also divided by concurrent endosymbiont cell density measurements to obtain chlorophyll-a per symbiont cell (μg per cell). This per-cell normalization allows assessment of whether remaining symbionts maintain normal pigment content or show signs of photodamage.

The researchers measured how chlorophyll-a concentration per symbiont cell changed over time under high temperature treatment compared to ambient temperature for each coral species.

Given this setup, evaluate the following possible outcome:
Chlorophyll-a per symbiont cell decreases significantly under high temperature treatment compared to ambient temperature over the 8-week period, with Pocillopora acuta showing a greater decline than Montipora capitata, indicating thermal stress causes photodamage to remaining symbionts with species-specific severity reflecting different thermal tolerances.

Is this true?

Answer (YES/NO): NO